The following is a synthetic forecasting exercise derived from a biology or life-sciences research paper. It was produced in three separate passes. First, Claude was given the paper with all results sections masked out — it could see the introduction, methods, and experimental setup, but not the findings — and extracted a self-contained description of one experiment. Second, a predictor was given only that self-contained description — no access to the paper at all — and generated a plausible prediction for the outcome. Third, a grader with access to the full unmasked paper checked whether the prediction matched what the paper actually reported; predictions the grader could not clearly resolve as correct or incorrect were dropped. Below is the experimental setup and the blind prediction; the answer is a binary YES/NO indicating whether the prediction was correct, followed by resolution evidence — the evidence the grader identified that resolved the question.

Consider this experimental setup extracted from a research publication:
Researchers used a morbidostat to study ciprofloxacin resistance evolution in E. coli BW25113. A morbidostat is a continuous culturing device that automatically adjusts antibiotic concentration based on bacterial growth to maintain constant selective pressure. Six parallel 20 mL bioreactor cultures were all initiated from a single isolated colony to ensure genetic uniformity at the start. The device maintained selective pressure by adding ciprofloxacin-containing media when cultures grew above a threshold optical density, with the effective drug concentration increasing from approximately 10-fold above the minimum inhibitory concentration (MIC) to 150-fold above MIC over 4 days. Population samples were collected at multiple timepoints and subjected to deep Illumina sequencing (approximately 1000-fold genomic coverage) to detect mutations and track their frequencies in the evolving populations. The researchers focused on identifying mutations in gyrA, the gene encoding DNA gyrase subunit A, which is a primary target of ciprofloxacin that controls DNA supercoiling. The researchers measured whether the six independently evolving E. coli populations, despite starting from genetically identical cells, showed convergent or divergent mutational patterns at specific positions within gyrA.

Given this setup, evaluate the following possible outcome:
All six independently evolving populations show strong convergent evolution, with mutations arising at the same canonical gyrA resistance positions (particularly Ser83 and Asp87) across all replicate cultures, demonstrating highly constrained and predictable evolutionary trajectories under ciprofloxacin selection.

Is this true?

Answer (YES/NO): NO